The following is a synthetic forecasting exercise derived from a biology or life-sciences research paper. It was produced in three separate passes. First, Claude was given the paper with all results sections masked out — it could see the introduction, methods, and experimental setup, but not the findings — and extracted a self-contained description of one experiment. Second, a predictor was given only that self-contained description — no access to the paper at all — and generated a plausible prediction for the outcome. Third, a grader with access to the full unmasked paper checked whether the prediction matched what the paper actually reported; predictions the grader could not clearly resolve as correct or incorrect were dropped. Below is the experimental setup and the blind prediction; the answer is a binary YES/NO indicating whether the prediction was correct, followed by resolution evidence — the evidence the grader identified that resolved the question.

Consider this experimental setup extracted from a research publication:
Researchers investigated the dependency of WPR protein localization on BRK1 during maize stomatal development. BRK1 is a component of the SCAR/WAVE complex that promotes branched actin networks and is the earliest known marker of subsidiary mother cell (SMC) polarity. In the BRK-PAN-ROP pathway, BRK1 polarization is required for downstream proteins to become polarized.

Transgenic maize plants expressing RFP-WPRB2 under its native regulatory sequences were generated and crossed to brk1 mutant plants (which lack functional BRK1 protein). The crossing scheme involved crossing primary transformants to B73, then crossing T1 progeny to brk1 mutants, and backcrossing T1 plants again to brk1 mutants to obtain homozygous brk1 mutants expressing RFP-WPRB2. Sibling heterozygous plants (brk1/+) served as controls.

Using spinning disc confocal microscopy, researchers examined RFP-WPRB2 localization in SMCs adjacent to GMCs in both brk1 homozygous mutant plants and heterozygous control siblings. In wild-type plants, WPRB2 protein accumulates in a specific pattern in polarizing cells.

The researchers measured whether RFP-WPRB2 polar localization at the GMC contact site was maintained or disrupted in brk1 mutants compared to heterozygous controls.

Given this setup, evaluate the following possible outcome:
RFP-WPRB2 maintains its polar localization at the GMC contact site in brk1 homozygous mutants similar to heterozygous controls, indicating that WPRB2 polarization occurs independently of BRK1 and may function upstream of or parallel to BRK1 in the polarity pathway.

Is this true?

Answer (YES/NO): NO